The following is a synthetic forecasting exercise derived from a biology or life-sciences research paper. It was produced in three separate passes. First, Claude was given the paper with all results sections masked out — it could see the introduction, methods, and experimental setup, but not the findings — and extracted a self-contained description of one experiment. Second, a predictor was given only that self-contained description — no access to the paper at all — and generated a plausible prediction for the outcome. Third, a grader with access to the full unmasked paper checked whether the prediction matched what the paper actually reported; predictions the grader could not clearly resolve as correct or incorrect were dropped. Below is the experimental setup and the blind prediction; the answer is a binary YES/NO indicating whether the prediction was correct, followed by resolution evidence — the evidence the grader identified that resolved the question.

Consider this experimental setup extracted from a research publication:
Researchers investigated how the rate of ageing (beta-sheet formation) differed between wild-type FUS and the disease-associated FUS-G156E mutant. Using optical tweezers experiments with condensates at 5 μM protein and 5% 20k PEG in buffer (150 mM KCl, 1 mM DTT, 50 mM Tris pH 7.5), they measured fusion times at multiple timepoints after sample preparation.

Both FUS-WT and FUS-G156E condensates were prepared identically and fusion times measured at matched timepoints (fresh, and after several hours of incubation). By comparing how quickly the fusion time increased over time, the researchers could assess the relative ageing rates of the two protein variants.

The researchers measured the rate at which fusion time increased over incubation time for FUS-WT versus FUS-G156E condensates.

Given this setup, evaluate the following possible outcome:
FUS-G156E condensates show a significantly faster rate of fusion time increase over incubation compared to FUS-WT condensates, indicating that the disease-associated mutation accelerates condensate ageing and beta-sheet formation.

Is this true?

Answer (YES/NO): YES